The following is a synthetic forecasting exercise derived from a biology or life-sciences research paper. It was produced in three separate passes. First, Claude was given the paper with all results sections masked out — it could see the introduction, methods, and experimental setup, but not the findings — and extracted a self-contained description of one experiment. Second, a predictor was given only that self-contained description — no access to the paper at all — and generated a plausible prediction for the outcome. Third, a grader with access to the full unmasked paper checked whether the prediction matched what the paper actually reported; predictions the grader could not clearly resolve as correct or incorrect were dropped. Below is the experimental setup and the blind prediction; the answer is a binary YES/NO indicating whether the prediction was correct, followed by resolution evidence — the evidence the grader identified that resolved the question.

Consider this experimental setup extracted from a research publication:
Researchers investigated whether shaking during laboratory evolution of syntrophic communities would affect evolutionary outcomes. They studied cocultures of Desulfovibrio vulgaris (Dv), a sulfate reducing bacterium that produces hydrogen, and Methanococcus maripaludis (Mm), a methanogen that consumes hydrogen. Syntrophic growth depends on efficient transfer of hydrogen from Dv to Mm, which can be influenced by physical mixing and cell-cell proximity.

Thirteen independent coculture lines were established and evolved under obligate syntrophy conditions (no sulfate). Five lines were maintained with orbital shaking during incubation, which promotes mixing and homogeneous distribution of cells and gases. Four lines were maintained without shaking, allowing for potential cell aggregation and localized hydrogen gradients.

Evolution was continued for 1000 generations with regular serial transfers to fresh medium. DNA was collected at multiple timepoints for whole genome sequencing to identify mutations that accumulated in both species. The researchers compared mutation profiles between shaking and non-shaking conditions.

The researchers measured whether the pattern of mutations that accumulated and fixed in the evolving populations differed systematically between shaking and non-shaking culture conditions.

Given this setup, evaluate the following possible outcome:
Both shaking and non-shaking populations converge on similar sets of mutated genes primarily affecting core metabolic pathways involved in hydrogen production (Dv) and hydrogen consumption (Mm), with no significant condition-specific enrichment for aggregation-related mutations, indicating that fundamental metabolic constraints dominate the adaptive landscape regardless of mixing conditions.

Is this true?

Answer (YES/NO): NO